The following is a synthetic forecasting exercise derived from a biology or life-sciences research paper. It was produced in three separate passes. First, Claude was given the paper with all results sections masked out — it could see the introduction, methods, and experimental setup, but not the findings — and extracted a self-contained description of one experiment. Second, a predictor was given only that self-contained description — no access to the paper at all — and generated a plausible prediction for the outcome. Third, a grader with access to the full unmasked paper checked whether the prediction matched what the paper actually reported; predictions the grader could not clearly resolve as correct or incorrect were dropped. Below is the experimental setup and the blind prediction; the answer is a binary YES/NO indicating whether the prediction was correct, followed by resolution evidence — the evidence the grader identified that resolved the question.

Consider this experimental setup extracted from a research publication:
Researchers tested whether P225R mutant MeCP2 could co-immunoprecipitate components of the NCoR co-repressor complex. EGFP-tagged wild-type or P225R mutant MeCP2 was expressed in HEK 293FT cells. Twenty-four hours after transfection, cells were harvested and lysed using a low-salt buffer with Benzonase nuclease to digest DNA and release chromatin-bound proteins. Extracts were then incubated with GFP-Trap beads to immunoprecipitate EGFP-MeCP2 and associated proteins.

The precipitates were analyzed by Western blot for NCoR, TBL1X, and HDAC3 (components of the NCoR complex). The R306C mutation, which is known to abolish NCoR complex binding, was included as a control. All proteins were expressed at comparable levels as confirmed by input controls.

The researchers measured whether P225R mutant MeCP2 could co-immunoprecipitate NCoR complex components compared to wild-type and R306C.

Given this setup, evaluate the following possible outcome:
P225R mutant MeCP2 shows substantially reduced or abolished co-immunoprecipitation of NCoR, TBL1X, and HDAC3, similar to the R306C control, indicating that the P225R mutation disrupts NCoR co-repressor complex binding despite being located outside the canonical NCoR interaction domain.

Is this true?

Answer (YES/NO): NO